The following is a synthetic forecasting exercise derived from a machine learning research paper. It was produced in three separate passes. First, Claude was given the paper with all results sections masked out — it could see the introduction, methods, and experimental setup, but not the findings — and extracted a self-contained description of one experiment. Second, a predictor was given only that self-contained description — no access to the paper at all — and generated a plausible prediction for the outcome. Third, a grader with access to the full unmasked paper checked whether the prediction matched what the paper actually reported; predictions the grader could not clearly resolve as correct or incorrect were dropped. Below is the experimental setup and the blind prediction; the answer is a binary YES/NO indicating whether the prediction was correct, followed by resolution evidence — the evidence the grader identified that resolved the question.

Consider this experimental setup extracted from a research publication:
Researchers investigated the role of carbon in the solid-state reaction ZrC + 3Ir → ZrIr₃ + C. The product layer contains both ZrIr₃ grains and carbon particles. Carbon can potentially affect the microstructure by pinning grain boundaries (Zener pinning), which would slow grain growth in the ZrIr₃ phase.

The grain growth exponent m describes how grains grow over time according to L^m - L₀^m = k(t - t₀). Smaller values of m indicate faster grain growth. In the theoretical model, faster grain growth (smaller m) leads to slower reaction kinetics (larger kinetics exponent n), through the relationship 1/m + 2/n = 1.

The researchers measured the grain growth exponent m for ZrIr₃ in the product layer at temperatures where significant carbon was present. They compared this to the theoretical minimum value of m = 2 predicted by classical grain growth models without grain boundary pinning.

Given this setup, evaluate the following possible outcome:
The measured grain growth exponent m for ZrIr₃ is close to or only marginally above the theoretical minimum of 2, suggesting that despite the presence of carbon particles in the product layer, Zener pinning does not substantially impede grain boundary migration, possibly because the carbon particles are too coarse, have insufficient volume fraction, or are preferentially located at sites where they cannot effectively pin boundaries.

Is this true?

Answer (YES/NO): NO